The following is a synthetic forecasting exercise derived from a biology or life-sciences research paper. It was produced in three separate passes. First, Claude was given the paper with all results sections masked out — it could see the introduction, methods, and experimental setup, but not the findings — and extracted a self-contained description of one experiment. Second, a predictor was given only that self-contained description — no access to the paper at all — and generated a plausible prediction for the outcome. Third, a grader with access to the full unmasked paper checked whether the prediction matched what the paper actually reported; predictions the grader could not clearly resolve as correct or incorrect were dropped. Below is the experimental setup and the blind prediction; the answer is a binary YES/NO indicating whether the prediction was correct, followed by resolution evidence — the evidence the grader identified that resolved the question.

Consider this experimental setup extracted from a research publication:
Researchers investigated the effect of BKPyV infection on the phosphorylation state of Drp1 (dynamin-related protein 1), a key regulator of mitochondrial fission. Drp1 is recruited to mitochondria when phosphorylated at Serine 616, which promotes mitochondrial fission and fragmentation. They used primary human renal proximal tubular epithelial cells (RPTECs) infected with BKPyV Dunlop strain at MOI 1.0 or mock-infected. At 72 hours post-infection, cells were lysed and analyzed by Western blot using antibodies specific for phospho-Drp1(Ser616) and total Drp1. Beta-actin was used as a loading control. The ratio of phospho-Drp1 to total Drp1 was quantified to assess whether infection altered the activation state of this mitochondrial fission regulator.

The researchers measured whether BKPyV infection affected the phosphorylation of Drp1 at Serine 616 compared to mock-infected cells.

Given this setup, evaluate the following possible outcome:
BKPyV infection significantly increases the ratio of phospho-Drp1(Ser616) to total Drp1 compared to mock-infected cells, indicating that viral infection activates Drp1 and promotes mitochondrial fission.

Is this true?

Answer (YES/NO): YES